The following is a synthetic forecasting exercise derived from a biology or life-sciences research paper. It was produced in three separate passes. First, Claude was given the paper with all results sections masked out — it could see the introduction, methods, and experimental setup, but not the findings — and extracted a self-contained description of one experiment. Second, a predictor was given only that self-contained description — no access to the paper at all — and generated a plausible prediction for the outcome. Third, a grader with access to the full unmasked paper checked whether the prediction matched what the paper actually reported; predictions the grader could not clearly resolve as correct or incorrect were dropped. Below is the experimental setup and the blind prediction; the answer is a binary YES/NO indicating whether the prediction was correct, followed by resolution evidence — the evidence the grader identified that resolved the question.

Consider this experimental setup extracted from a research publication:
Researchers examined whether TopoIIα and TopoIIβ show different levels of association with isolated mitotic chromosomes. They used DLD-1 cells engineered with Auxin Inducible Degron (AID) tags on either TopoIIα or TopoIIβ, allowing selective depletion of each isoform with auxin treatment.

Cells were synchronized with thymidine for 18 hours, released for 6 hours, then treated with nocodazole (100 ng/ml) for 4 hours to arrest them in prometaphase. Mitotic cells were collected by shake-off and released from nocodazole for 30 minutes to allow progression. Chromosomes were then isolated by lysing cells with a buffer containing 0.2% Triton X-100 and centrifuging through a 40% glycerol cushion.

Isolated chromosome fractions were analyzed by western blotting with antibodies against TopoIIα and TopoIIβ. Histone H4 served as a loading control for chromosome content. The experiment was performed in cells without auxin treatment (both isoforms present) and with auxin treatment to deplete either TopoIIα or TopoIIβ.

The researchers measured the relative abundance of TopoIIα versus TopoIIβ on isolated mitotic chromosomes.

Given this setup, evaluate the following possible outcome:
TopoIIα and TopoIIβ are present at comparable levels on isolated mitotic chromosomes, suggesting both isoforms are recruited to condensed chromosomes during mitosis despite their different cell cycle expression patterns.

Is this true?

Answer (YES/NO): NO